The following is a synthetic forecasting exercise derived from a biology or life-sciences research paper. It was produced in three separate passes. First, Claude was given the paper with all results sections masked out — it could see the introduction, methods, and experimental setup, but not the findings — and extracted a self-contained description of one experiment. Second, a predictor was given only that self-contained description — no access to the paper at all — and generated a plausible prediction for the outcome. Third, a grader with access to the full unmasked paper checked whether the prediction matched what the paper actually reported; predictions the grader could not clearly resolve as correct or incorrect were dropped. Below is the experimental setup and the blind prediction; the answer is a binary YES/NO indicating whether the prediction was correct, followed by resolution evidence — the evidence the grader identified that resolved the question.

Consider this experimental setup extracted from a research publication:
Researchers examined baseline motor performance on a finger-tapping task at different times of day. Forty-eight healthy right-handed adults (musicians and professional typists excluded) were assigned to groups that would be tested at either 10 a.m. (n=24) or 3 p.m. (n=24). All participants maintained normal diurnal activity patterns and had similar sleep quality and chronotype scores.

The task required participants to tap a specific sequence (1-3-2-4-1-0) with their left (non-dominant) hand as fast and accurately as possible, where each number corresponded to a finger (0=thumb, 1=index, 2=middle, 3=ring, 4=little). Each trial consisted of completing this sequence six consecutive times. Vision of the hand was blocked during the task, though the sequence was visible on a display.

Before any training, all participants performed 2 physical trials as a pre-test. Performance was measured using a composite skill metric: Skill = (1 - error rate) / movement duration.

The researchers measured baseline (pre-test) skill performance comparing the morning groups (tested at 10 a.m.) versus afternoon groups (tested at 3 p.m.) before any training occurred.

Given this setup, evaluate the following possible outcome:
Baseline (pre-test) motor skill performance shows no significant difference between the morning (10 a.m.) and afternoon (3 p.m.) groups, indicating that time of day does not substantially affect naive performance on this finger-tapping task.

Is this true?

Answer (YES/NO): YES